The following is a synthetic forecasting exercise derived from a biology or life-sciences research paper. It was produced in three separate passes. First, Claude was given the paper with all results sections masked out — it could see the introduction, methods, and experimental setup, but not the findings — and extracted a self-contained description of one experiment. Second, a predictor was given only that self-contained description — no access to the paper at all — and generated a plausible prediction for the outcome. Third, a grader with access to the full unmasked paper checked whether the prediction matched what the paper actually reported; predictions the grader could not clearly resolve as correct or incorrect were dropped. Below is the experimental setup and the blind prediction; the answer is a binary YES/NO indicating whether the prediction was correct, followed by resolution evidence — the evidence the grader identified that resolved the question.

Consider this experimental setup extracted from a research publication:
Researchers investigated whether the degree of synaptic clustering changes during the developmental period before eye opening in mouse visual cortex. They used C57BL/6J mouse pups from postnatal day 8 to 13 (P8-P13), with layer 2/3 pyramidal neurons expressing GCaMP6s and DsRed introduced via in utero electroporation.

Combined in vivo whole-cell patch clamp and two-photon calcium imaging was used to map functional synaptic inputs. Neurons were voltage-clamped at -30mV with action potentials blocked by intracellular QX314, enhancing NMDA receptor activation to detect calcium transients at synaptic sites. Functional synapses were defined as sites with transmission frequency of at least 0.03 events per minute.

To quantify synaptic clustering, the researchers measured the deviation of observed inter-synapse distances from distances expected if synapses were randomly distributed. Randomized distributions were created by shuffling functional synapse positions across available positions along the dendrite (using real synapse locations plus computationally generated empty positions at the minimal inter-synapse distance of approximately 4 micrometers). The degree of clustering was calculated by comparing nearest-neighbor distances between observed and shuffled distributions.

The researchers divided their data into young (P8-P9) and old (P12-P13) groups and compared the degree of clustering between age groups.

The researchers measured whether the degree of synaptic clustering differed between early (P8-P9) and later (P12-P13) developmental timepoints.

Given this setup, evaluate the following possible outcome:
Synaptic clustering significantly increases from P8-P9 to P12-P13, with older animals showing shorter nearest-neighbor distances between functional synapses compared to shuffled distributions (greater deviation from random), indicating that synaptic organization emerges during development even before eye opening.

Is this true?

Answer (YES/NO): NO